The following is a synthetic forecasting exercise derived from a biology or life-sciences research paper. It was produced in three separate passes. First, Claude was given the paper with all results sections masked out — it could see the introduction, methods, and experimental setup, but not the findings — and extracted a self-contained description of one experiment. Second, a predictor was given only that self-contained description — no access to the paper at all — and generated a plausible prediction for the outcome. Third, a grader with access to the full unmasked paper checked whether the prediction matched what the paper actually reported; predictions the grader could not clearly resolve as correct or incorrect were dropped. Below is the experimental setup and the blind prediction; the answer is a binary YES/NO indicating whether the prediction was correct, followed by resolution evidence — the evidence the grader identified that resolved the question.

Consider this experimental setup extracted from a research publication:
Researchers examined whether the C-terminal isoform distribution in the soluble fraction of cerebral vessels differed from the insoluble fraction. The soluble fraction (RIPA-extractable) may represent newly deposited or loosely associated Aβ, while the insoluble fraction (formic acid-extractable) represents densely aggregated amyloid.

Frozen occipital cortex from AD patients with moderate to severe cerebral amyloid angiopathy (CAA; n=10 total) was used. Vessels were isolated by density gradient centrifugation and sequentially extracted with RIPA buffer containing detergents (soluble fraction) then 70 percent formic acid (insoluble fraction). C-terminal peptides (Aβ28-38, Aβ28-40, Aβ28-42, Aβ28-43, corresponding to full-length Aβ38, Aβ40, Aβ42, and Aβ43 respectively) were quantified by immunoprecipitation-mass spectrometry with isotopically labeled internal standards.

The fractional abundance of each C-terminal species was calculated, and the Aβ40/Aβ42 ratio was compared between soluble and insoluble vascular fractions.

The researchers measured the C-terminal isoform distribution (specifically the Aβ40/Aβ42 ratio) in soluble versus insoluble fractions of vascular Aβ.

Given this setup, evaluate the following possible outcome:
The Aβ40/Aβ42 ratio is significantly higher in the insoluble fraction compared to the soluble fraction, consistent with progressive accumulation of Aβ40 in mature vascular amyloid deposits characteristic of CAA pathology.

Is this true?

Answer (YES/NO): NO